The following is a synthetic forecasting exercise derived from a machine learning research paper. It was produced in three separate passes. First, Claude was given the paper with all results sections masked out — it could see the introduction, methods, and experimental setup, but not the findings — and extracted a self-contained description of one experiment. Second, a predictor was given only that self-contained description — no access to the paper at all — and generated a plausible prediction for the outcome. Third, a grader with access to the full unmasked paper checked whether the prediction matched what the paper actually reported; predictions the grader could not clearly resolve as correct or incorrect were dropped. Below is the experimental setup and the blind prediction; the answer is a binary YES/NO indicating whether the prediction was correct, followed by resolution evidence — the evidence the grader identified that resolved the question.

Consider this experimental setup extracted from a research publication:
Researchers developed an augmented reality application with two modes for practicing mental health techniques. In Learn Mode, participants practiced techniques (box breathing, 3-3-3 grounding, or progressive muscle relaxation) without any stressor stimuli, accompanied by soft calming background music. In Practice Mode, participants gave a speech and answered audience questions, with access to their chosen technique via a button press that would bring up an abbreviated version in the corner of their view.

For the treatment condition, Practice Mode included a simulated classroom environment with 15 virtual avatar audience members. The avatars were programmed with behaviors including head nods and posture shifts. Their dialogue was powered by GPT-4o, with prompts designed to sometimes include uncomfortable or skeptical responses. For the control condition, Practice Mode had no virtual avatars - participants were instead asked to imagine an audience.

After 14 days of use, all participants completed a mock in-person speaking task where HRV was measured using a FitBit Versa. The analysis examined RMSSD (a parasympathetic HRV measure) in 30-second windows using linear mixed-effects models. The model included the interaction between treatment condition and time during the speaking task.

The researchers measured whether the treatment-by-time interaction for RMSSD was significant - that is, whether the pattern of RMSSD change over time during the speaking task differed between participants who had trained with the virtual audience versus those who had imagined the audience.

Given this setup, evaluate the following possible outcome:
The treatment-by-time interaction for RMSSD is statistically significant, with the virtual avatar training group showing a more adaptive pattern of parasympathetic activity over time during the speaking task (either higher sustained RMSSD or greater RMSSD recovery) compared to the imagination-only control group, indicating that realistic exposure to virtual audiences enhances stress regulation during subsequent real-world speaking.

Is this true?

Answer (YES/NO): NO